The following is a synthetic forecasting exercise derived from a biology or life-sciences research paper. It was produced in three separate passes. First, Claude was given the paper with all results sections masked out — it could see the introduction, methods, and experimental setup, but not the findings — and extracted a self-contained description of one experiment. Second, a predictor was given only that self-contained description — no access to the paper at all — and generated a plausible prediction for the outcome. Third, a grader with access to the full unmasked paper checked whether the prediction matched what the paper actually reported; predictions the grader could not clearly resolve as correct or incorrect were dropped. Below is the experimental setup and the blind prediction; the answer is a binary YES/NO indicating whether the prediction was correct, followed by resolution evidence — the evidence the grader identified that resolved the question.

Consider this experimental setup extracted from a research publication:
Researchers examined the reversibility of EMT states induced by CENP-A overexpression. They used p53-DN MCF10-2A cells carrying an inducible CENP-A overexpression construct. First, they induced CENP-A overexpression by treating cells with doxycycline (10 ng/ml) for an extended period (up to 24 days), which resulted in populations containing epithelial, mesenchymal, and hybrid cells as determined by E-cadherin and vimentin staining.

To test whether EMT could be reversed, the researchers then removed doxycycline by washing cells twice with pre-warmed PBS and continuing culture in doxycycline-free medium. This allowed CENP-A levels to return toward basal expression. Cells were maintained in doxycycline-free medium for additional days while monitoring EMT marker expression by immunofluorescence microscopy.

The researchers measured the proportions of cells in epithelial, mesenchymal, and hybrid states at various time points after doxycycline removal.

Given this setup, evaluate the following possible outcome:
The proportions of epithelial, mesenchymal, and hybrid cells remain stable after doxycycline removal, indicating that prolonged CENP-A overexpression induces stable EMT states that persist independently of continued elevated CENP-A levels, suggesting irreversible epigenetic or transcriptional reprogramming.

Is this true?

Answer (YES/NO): NO